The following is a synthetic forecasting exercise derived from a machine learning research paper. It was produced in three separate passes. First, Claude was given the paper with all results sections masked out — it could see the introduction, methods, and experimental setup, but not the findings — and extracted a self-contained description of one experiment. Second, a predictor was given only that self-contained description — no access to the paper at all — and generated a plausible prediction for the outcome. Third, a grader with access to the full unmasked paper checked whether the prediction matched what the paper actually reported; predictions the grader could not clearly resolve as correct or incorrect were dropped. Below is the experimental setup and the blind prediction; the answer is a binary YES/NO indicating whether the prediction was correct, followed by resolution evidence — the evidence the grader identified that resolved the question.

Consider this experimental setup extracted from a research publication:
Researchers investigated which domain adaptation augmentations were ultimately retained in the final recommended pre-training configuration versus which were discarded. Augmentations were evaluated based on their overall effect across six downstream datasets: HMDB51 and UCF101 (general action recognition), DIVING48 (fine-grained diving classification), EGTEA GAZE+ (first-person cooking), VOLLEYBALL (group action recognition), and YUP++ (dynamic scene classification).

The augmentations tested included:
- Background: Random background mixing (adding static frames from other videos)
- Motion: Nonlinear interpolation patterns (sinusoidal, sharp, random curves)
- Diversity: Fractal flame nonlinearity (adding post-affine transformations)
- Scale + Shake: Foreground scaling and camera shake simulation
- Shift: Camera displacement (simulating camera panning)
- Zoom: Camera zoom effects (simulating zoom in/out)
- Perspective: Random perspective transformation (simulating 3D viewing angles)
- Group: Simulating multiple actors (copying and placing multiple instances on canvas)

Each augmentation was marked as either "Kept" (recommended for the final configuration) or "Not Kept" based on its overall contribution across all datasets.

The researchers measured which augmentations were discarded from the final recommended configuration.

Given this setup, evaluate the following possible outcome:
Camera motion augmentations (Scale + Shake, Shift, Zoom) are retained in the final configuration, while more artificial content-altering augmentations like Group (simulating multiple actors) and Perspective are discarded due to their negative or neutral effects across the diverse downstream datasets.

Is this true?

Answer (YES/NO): YES